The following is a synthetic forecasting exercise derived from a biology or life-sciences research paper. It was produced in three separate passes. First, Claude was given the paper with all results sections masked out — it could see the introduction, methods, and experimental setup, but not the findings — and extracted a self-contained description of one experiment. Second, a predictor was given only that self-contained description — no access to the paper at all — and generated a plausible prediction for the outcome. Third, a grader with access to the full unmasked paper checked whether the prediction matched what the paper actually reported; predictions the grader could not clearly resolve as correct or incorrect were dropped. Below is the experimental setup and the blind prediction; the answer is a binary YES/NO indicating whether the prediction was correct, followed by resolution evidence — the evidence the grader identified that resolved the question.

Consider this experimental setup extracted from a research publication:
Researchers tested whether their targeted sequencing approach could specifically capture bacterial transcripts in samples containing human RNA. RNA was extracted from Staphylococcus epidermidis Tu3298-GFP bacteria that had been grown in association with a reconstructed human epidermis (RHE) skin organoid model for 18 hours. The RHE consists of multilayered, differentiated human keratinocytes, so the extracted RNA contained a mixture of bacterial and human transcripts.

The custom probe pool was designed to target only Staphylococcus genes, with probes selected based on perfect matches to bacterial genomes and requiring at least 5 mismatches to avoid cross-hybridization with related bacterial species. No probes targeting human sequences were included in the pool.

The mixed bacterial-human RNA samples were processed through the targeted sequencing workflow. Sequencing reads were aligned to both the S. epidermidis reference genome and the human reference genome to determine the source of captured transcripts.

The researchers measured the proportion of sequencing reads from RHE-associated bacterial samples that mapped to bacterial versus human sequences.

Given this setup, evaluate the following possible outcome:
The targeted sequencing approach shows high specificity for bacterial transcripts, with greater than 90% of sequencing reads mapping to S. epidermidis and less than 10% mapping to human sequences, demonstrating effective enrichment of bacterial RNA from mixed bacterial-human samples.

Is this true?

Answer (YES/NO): YES